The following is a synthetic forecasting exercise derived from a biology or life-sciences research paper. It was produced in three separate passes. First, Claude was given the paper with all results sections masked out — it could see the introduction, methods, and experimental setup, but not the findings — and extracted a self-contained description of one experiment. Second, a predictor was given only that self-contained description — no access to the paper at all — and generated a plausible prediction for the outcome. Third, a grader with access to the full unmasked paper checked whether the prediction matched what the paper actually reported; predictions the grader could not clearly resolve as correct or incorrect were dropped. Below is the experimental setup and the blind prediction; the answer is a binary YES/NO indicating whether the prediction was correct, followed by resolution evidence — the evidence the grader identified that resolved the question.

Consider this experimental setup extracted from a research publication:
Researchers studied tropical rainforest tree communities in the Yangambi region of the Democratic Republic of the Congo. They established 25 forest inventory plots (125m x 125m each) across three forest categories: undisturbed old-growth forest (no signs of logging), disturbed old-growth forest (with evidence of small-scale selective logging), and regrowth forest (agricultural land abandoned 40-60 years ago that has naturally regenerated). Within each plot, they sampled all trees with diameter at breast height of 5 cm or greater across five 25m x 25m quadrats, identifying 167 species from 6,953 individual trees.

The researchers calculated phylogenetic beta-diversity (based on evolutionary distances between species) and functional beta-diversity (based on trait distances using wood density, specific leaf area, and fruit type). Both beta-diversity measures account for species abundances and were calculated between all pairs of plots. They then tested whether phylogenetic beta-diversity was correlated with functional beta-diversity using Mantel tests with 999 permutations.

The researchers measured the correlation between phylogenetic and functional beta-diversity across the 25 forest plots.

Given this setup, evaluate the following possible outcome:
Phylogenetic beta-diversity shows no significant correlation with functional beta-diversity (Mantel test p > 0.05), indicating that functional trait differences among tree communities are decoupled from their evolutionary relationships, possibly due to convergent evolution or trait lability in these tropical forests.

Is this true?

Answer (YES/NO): NO